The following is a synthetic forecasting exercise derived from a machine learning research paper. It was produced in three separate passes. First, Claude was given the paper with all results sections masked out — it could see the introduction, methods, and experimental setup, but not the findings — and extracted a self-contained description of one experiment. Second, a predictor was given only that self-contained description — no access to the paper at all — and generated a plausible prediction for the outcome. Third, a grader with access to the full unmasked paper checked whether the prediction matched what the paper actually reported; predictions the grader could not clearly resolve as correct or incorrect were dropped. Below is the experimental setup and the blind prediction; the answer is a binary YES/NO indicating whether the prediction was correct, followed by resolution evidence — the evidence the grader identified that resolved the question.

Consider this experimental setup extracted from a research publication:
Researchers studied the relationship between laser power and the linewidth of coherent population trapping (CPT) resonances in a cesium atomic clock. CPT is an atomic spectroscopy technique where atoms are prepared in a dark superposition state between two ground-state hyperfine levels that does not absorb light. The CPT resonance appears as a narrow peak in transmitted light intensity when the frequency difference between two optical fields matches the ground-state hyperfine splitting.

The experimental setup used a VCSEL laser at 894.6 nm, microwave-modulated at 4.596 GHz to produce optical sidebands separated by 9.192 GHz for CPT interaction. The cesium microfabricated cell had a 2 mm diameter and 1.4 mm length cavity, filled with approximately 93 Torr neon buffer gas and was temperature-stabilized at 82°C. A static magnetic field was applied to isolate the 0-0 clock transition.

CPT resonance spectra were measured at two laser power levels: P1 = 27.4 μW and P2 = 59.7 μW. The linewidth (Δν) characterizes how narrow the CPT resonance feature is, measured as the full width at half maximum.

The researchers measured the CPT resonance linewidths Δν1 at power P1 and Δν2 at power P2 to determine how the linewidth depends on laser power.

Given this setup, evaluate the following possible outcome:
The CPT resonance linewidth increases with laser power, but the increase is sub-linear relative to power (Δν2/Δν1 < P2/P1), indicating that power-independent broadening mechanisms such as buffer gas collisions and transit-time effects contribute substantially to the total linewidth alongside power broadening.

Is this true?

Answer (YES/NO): YES